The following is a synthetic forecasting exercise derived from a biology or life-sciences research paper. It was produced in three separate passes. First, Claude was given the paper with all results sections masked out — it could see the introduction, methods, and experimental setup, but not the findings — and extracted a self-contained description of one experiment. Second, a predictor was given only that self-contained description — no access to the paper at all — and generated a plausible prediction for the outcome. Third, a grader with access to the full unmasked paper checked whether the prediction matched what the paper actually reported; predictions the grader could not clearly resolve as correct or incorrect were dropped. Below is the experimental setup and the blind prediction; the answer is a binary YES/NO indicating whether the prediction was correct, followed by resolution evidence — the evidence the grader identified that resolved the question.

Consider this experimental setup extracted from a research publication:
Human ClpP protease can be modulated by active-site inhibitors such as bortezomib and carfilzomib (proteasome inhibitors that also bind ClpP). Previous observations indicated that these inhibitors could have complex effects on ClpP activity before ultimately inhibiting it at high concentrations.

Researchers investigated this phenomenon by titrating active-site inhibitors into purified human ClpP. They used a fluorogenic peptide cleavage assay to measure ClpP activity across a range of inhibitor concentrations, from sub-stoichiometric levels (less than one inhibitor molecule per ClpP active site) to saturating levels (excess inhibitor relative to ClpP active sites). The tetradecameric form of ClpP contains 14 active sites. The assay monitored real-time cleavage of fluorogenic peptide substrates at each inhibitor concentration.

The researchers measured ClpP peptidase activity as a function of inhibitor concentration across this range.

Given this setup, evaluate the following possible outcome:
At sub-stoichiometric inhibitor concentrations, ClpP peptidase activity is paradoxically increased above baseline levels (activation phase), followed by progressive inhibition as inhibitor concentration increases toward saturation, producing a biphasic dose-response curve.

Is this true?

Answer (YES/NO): YES